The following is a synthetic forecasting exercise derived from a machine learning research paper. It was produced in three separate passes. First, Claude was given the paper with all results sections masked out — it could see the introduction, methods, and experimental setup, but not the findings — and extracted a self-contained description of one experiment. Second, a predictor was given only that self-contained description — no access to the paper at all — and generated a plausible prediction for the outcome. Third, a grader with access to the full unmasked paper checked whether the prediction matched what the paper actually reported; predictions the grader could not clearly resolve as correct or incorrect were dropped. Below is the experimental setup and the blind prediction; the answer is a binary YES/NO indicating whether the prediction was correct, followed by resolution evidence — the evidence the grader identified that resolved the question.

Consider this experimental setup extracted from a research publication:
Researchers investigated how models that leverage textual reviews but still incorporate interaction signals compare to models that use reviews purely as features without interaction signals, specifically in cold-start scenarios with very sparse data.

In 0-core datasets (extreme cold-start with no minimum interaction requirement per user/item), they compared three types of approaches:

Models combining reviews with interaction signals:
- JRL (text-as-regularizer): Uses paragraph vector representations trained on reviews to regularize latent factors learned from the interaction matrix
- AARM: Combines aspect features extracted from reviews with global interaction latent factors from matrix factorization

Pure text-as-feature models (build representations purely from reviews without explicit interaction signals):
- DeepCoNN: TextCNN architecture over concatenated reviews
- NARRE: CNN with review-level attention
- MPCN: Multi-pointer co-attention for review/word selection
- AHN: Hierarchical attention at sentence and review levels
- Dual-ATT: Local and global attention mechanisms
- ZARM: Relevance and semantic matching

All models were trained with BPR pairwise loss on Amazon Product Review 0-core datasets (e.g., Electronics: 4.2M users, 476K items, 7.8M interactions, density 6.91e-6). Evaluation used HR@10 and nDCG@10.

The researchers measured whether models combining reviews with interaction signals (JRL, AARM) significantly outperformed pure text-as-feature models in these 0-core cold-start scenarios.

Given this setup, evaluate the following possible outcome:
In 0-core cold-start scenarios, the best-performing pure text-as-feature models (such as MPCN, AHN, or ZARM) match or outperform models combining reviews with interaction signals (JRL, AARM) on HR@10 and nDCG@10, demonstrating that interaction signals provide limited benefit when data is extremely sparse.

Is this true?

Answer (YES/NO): NO